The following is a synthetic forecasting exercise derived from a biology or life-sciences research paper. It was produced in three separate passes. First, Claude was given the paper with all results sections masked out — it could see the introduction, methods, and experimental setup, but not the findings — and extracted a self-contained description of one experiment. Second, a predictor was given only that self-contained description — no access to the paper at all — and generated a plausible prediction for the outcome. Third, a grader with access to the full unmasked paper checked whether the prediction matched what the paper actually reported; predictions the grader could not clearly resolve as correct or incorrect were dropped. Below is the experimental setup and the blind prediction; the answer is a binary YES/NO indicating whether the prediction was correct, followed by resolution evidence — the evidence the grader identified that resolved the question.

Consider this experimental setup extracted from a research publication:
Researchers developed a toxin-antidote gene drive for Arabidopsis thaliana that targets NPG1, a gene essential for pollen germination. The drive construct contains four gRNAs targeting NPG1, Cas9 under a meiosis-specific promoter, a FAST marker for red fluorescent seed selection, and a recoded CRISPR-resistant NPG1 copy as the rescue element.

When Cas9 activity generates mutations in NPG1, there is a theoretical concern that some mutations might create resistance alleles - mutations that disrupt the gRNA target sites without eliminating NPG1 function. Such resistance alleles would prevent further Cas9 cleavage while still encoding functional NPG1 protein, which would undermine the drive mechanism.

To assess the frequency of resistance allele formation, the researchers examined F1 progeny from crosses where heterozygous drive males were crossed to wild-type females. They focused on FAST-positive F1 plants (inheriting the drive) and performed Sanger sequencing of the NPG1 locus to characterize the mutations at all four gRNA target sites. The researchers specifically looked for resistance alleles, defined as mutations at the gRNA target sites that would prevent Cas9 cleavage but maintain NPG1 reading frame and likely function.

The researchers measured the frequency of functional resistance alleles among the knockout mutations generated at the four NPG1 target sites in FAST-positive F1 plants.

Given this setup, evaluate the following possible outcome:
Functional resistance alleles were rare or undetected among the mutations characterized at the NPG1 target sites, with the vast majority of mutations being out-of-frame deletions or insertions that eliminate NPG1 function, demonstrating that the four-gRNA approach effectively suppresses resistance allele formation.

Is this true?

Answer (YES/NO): YES